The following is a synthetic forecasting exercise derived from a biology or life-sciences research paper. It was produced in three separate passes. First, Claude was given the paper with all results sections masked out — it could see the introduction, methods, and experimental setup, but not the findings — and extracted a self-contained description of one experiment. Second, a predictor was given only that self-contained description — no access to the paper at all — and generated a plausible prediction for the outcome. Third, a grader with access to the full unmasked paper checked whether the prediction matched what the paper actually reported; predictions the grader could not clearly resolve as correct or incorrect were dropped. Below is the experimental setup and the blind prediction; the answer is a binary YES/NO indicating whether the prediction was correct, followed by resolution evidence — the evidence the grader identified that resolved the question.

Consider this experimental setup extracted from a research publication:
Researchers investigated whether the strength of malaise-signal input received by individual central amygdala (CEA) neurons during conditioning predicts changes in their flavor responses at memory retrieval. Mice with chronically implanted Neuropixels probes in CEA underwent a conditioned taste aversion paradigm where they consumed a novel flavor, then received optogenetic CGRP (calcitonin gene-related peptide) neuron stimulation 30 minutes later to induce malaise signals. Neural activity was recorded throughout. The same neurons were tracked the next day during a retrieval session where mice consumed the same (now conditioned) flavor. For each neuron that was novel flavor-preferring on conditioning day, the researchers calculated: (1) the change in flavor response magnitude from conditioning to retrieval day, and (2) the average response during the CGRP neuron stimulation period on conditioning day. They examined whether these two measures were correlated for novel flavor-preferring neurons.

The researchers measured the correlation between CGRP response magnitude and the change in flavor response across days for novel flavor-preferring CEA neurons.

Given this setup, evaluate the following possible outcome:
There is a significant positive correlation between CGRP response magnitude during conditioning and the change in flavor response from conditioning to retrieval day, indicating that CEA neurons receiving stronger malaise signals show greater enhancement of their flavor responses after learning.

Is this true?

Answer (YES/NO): YES